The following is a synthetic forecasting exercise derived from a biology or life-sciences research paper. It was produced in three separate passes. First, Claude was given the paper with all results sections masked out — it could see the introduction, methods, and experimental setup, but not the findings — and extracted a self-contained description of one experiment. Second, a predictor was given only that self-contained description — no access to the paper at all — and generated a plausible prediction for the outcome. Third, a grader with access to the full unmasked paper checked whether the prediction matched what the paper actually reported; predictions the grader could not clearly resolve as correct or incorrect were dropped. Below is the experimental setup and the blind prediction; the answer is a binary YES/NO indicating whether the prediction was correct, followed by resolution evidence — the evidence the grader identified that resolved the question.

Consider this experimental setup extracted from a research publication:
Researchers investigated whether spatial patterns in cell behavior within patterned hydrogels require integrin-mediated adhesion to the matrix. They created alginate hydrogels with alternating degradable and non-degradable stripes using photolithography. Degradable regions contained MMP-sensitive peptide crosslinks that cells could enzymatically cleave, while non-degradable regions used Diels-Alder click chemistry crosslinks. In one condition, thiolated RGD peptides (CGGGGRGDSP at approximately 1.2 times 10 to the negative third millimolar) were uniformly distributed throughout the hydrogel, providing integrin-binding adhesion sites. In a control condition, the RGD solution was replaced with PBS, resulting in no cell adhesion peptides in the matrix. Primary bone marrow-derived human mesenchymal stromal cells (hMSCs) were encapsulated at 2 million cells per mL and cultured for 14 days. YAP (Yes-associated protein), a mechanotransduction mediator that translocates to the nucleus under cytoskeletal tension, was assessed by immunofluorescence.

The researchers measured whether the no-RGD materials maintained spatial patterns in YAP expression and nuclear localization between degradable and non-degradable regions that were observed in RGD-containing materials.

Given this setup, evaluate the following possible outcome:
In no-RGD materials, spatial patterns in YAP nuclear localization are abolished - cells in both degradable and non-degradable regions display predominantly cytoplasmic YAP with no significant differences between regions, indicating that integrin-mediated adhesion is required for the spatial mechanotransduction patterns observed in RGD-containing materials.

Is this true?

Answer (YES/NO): NO